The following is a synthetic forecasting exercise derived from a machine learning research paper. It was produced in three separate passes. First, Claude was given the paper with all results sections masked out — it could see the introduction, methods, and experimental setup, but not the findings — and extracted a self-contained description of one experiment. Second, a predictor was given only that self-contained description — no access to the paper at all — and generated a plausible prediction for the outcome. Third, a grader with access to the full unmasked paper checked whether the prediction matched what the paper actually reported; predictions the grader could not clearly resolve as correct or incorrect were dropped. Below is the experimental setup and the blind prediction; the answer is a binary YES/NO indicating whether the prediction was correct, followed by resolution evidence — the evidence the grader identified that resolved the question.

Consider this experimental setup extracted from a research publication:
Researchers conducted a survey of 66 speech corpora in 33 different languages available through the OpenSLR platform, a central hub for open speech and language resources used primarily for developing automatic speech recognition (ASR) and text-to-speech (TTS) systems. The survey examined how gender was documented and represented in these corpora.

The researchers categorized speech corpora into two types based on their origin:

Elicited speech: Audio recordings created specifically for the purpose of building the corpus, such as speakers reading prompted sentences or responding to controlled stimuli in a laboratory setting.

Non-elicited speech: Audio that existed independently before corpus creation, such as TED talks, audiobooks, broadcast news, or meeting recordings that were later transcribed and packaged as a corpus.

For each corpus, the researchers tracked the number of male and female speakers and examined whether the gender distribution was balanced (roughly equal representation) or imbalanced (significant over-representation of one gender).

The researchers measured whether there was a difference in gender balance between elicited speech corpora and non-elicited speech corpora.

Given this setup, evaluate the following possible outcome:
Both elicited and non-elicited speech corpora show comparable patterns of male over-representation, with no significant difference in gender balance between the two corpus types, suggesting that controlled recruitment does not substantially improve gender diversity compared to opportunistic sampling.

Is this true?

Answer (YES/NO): NO